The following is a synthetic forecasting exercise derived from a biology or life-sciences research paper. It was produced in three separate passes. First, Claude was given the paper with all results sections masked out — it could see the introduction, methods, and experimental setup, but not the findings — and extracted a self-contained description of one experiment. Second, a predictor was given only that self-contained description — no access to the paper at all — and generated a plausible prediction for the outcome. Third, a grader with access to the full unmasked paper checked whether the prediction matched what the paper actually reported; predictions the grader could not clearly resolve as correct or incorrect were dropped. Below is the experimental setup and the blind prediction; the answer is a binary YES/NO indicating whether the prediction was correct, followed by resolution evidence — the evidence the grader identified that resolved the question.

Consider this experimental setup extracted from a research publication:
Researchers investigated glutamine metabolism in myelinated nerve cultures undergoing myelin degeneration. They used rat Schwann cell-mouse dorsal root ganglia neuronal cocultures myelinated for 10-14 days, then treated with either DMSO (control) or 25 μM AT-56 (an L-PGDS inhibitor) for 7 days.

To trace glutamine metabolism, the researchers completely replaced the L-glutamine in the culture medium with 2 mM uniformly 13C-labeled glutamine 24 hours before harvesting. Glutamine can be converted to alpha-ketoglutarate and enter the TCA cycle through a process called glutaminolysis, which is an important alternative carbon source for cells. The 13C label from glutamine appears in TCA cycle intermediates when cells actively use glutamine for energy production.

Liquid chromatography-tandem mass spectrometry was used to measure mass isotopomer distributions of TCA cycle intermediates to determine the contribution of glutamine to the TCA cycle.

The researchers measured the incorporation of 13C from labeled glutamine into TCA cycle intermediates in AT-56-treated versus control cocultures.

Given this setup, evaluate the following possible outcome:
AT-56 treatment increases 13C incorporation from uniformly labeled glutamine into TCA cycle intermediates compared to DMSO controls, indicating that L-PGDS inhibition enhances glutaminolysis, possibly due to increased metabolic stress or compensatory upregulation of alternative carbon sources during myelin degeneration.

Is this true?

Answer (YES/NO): NO